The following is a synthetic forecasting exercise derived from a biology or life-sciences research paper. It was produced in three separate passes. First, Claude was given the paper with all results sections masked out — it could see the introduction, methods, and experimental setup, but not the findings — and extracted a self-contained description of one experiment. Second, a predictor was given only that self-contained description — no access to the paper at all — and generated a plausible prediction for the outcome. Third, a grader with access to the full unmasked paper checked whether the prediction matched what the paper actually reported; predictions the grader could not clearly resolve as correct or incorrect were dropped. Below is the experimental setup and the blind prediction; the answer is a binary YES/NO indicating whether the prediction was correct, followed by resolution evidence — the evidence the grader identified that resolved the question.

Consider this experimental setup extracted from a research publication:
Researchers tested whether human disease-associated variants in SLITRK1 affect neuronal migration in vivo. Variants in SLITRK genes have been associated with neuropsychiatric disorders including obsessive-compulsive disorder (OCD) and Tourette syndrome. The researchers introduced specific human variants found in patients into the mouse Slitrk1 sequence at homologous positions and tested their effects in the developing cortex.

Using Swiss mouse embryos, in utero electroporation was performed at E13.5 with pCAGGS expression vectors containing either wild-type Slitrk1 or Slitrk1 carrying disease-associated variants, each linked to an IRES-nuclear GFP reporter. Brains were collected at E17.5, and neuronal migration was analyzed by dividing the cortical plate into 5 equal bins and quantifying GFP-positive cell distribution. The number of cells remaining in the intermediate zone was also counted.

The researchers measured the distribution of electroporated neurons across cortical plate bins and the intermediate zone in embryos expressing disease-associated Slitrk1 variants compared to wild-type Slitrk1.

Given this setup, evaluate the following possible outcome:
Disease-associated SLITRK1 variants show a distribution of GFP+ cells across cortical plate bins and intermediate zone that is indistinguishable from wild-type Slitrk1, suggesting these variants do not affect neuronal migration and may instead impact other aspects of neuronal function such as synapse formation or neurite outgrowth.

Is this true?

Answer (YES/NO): NO